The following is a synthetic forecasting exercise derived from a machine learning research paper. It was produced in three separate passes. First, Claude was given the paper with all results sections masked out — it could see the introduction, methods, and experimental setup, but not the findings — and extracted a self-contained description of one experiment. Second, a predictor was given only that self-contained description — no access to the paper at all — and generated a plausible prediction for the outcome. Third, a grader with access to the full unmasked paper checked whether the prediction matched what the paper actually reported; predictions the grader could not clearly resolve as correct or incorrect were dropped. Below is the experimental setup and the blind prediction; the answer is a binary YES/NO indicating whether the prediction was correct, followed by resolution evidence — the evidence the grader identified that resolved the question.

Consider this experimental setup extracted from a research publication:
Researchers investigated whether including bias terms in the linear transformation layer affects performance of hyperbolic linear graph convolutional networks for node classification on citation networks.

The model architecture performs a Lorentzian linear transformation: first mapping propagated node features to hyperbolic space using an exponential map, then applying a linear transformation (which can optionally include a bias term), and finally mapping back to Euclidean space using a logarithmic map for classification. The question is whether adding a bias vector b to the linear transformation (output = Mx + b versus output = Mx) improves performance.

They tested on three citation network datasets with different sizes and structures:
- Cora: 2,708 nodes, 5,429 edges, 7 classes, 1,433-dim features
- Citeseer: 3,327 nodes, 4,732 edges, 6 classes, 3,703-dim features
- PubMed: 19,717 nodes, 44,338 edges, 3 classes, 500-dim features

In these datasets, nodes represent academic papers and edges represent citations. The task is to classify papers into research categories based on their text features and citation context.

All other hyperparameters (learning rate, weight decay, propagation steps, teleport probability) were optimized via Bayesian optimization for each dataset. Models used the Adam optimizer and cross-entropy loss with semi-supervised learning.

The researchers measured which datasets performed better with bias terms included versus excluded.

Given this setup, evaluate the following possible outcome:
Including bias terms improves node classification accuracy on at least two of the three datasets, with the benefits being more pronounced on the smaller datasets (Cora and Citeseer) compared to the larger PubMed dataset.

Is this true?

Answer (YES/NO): YES